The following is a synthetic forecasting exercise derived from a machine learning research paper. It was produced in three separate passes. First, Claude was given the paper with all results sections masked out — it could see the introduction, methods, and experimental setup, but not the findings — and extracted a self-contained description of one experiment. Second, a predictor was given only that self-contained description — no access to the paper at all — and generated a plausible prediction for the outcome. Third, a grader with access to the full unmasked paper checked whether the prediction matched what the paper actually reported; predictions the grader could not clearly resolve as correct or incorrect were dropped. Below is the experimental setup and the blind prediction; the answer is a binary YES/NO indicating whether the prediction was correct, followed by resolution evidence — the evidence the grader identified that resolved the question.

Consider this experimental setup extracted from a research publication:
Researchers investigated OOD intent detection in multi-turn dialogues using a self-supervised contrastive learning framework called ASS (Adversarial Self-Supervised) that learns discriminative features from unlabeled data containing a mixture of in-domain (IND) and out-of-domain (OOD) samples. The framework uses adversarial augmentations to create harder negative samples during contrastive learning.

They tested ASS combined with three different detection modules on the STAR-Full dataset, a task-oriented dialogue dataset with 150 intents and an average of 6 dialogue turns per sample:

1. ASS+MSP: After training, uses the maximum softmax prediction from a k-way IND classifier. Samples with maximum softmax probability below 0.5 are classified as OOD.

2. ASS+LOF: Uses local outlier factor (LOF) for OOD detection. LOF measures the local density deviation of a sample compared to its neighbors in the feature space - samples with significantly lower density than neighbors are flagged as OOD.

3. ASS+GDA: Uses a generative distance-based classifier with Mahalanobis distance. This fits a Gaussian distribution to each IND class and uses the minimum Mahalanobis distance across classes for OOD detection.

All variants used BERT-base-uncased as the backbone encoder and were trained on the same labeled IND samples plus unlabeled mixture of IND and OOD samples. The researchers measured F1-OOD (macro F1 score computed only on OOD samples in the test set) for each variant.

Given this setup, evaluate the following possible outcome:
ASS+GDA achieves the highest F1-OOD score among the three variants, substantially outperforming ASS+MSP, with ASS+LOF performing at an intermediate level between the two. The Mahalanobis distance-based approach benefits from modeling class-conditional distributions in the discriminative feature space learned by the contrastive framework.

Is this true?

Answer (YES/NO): NO